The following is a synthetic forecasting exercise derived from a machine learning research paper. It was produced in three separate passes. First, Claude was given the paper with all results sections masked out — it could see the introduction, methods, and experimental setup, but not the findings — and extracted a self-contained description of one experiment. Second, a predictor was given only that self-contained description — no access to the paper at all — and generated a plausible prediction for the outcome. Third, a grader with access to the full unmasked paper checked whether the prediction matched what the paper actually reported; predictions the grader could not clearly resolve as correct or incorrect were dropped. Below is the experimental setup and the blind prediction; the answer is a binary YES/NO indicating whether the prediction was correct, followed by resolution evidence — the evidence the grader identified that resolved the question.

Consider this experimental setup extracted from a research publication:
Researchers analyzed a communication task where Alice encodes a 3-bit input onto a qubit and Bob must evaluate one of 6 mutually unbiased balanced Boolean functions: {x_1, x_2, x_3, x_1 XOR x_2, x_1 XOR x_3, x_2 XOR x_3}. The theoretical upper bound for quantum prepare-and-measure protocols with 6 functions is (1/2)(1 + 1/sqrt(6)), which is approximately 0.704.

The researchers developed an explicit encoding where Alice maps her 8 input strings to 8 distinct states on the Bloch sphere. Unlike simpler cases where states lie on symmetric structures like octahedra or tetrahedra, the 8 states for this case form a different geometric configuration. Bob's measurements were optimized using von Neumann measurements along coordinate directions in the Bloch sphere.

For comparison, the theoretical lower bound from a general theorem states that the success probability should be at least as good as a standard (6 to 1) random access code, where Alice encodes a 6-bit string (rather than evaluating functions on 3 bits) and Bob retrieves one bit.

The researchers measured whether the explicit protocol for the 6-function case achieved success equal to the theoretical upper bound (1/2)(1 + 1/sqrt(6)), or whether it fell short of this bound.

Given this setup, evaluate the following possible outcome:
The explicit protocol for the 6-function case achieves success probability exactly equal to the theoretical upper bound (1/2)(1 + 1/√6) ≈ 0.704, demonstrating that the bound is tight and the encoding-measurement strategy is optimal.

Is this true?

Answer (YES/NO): YES